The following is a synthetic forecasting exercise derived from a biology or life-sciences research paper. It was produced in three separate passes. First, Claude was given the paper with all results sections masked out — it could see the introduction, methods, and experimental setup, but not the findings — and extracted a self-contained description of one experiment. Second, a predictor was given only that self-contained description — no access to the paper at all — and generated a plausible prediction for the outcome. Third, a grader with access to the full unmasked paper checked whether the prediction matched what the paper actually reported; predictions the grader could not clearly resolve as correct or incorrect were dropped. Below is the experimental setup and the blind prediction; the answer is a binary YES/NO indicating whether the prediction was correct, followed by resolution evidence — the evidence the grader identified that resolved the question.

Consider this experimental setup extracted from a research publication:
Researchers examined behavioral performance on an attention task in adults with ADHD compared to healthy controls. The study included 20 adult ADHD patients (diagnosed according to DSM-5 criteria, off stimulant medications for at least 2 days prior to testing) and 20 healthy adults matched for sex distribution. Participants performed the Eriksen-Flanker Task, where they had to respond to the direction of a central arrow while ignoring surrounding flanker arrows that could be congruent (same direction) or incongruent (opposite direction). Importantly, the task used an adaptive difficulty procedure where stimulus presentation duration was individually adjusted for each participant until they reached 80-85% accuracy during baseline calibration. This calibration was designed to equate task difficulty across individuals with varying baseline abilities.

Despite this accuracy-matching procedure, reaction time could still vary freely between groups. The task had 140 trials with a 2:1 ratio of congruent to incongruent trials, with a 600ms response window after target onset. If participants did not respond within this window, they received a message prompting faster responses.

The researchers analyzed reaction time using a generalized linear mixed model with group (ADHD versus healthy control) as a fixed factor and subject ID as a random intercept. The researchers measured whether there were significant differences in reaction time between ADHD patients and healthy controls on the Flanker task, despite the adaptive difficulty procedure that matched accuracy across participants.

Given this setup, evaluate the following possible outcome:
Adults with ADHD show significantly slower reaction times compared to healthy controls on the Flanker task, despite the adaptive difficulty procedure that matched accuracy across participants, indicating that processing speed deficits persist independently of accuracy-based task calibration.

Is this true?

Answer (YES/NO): YES